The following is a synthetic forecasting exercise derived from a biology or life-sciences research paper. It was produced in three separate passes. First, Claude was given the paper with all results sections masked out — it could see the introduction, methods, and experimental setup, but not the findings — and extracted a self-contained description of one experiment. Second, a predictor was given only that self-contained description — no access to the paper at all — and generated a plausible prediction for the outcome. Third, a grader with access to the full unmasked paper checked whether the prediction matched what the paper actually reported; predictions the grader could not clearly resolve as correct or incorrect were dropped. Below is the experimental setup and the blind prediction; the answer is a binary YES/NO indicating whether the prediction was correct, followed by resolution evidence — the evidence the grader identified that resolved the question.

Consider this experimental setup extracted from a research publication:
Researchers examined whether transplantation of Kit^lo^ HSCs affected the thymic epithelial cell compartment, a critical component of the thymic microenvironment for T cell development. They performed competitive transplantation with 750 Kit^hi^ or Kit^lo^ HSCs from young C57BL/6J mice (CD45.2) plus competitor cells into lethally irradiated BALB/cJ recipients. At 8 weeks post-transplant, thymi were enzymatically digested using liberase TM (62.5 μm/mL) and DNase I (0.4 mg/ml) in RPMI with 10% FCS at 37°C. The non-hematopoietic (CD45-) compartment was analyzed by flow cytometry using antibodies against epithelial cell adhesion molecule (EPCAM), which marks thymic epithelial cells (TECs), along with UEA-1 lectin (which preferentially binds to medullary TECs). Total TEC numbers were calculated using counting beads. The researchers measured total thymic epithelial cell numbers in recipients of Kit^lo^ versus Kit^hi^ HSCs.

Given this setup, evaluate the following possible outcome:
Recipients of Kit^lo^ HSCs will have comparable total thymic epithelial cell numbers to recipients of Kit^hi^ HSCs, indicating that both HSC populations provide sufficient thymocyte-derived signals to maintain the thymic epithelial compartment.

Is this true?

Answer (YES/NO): NO